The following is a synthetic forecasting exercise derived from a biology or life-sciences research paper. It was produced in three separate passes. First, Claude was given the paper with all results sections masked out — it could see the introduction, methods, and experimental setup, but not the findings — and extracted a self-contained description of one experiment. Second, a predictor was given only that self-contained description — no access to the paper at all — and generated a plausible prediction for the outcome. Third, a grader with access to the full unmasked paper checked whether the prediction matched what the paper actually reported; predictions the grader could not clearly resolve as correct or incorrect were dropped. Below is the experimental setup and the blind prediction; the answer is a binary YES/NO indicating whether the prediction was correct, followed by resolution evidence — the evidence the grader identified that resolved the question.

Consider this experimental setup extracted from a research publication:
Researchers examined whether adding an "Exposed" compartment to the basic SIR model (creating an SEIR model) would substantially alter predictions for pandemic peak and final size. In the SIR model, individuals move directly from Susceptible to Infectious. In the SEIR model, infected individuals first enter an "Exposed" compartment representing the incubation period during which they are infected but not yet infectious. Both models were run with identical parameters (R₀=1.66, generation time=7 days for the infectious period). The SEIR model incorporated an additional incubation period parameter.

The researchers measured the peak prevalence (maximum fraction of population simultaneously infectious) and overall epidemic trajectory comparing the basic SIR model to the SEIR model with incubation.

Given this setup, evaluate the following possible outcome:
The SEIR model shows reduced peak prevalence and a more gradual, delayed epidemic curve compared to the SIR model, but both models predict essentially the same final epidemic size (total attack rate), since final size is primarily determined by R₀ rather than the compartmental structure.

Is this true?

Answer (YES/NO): NO